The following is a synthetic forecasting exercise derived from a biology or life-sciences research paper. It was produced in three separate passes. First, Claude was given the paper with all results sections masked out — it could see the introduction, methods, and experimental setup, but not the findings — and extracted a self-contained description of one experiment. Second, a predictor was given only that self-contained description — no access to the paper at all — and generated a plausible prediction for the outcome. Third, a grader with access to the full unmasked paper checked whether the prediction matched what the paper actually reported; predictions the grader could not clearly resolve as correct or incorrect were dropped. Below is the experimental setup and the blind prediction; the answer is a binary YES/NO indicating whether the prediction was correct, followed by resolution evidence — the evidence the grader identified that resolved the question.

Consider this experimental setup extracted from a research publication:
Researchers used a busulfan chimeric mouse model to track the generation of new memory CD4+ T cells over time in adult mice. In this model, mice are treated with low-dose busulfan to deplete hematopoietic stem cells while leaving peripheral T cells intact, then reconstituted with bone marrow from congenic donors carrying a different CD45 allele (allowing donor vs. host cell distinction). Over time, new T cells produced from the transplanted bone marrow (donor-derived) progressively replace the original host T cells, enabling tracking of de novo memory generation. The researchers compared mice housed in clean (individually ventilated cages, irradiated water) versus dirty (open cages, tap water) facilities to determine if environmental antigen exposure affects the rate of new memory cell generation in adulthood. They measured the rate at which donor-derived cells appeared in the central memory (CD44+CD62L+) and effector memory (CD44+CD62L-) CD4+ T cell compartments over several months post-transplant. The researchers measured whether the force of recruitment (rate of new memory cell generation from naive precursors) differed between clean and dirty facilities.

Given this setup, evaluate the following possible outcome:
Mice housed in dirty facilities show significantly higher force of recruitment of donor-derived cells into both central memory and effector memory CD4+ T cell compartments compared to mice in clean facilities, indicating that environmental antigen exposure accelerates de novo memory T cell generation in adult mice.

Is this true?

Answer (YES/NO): NO